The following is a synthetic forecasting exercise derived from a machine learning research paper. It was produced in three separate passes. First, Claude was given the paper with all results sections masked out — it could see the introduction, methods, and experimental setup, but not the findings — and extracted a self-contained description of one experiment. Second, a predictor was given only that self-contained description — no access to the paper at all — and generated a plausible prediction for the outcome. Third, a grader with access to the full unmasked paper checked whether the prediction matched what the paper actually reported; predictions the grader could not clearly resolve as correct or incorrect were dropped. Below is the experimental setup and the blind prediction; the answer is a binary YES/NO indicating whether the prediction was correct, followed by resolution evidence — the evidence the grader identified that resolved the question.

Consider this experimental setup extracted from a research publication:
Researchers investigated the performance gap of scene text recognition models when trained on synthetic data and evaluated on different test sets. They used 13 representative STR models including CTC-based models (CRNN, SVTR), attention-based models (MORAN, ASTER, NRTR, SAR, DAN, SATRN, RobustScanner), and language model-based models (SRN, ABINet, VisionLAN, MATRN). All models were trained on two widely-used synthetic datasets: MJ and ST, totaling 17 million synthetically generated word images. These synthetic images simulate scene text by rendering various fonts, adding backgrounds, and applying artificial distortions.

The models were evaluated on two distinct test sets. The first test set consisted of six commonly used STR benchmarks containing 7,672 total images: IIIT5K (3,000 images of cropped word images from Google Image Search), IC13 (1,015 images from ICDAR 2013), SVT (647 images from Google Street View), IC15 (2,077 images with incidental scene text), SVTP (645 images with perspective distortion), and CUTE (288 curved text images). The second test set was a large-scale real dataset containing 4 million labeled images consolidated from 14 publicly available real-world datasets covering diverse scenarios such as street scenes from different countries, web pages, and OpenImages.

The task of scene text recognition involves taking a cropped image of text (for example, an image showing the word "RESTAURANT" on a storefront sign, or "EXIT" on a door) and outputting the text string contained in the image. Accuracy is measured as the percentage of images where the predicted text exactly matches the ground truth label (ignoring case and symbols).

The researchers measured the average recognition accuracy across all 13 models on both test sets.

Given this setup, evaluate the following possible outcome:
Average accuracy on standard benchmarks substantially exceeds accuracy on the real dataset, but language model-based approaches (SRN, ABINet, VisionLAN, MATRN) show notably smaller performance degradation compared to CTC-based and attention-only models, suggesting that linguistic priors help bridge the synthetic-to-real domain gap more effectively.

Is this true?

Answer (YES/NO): NO